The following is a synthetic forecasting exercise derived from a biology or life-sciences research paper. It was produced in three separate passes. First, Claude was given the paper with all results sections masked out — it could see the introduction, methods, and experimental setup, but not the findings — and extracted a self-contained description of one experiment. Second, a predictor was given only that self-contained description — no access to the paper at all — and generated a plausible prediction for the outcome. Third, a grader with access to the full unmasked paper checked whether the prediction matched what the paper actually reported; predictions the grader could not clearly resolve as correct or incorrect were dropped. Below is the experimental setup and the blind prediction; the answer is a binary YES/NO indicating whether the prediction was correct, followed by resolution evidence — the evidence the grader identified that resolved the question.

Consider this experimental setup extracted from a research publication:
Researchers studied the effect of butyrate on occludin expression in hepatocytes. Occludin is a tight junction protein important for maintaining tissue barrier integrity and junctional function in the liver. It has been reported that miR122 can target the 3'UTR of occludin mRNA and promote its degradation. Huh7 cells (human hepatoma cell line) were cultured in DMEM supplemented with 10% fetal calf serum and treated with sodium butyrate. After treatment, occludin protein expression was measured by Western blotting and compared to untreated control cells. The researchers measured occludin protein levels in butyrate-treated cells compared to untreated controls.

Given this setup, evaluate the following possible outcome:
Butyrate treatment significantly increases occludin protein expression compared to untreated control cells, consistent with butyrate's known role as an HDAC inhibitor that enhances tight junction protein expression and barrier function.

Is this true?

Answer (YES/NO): YES